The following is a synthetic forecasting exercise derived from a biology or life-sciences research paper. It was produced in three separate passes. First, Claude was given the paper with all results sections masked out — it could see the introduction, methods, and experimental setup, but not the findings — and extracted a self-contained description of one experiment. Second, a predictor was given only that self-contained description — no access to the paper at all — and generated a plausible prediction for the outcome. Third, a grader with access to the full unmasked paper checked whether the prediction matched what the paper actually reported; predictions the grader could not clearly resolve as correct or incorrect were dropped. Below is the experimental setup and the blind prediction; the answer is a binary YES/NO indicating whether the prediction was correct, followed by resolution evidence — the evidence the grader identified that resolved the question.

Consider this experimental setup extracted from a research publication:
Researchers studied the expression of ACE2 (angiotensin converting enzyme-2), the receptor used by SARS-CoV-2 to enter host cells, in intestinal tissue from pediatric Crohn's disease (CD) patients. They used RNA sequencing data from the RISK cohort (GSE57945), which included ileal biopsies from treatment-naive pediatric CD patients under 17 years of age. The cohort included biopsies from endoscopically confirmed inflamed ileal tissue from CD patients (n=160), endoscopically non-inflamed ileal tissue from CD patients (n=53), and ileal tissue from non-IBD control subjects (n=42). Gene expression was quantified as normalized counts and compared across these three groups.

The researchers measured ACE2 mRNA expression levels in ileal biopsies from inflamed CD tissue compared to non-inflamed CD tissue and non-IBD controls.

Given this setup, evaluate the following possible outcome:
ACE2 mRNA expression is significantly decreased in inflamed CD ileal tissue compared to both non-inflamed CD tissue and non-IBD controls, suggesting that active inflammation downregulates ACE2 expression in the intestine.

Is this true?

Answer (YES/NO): YES